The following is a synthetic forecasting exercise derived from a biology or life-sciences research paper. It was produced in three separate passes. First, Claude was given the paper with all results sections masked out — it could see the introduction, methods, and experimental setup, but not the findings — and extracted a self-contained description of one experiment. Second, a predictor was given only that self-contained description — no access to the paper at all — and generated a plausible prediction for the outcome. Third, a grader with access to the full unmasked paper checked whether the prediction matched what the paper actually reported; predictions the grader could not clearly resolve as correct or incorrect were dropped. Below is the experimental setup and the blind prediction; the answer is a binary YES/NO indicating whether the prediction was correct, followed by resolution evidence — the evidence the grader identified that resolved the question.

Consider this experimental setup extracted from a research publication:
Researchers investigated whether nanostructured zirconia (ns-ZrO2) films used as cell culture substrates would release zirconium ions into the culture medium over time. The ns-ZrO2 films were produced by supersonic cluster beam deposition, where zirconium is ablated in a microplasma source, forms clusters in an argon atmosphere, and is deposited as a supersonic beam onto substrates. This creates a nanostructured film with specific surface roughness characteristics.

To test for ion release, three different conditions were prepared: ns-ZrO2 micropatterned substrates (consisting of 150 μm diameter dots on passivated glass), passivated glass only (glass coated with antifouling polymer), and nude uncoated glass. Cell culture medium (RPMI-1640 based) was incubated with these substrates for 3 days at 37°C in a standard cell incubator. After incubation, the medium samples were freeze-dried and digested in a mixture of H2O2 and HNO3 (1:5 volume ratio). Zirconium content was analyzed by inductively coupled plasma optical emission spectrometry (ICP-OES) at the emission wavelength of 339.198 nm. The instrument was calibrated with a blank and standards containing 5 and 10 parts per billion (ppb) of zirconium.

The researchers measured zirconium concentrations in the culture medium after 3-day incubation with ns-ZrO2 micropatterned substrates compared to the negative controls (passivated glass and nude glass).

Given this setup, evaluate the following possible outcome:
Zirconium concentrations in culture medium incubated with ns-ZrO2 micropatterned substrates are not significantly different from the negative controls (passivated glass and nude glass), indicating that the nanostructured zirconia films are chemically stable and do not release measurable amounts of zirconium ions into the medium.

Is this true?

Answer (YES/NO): YES